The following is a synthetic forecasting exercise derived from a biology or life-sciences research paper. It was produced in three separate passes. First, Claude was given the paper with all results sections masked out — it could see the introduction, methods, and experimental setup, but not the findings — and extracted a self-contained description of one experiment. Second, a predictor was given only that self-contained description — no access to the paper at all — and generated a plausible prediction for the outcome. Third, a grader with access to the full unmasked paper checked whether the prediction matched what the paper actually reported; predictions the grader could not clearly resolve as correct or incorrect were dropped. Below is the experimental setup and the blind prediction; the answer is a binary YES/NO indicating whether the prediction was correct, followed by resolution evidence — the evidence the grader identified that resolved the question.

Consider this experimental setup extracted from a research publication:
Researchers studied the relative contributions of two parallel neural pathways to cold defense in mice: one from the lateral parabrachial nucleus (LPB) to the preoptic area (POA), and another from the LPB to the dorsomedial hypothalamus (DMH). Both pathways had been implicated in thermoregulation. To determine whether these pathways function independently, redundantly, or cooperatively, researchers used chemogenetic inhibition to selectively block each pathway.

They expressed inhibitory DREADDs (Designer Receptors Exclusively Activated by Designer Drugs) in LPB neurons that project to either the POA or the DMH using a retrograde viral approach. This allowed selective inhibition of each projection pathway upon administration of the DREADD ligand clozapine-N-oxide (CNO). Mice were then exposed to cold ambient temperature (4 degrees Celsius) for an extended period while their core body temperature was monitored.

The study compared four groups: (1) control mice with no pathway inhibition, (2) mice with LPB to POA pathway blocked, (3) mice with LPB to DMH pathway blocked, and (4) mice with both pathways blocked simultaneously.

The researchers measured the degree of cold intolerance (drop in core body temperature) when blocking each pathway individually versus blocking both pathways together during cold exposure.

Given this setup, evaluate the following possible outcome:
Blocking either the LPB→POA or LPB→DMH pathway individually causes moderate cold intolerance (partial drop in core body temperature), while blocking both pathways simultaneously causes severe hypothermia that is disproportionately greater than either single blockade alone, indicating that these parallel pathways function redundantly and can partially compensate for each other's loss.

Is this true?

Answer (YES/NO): NO